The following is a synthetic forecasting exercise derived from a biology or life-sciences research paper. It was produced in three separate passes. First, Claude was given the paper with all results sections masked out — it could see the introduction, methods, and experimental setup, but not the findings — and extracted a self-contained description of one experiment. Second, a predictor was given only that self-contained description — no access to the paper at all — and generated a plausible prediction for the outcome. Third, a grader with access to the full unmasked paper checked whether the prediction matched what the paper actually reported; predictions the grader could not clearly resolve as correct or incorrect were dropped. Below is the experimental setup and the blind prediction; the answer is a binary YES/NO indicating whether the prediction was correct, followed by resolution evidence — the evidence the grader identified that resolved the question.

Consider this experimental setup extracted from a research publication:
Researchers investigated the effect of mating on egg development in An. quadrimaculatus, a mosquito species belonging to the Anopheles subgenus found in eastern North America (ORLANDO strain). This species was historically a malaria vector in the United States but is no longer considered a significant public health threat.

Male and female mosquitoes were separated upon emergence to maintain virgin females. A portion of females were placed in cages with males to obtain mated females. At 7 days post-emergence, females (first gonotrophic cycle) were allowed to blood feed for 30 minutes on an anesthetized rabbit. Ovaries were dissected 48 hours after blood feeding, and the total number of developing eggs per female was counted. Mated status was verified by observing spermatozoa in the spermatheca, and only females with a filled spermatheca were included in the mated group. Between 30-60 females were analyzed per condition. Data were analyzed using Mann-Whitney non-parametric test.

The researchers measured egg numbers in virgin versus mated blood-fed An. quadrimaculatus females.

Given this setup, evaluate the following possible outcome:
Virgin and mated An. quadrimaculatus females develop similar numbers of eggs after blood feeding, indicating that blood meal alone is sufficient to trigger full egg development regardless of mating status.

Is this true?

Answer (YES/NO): YES